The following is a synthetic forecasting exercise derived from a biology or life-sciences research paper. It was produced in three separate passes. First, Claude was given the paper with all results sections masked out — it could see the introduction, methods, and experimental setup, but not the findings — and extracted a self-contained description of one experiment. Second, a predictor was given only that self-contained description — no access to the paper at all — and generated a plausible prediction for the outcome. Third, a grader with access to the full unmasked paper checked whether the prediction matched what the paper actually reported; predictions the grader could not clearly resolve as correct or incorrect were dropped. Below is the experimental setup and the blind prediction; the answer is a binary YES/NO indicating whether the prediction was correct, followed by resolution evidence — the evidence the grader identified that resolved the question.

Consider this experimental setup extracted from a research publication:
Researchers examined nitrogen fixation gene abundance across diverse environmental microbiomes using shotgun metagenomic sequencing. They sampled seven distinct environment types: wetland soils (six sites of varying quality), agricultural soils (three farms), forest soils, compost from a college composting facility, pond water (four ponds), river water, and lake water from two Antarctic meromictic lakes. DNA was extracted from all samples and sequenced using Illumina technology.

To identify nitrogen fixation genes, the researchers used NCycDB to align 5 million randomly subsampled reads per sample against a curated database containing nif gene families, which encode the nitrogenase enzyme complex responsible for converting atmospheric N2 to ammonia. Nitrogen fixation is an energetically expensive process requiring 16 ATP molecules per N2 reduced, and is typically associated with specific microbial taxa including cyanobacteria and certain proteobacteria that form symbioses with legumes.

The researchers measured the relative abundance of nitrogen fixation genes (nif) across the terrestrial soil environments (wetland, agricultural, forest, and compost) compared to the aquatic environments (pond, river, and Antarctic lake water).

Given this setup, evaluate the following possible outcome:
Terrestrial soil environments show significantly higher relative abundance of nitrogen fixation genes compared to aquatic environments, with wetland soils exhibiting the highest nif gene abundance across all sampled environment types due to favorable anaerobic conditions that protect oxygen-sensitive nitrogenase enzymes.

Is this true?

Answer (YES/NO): NO